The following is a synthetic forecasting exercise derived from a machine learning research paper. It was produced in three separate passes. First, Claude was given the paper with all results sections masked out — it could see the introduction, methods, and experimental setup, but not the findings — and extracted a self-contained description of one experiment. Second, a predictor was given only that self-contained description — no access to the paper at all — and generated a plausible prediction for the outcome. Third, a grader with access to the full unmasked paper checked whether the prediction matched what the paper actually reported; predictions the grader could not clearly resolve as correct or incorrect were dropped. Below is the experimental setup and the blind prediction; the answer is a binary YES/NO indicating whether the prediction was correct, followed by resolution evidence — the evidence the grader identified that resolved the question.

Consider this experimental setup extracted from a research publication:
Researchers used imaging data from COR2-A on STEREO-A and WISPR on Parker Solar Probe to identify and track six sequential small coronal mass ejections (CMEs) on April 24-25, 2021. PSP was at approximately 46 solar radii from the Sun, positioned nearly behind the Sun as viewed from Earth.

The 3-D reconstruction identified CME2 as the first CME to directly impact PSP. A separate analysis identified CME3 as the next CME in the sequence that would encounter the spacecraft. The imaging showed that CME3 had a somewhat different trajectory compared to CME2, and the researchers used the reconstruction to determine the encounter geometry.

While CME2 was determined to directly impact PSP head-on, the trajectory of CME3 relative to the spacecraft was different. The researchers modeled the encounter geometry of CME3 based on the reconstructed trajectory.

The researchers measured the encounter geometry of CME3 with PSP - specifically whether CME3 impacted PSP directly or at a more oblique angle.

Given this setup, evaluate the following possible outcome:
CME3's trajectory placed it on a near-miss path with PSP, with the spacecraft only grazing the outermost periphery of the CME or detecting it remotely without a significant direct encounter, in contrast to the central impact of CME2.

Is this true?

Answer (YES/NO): NO